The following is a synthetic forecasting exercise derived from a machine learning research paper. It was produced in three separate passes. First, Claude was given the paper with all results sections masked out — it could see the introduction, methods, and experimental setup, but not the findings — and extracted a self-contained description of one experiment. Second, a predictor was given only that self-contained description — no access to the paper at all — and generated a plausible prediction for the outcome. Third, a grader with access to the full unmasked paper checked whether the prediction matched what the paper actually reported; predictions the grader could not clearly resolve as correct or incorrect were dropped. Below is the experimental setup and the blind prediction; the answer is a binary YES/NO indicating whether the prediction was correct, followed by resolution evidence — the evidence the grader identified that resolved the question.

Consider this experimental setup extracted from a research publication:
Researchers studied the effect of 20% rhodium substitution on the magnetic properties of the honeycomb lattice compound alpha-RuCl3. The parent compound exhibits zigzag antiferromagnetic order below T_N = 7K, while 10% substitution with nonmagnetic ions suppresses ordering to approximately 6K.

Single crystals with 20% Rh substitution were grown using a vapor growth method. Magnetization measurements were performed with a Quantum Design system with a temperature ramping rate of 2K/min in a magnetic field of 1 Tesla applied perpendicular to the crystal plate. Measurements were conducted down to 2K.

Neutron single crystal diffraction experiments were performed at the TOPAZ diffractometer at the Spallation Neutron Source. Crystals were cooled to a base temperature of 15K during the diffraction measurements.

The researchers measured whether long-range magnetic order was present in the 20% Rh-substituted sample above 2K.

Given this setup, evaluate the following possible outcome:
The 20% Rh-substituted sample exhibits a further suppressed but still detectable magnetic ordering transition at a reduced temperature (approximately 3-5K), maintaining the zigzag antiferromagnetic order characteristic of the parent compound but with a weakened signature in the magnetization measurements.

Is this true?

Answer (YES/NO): NO